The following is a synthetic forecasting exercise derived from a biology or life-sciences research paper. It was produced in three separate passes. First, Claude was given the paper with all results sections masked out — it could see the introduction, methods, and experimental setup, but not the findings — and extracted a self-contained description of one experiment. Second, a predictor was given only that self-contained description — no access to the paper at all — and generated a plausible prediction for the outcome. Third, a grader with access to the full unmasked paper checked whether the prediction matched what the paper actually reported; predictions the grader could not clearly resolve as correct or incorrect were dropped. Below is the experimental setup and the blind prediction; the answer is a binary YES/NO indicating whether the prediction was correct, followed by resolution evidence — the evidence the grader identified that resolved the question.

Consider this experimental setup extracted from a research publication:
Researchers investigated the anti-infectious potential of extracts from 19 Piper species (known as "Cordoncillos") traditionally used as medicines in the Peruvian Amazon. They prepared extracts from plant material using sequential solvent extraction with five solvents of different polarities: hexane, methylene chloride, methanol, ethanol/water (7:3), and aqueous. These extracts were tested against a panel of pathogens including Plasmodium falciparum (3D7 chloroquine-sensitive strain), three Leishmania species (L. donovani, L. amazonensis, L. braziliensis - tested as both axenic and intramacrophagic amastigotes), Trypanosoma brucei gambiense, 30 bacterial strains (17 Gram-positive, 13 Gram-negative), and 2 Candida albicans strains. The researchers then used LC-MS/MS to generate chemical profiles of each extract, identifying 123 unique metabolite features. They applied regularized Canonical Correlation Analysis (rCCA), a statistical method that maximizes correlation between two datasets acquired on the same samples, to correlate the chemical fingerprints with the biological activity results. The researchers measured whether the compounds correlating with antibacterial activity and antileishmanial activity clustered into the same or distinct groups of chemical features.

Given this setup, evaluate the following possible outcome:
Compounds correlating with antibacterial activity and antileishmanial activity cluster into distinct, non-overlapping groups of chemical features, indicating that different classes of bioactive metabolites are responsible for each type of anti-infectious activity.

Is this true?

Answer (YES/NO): YES